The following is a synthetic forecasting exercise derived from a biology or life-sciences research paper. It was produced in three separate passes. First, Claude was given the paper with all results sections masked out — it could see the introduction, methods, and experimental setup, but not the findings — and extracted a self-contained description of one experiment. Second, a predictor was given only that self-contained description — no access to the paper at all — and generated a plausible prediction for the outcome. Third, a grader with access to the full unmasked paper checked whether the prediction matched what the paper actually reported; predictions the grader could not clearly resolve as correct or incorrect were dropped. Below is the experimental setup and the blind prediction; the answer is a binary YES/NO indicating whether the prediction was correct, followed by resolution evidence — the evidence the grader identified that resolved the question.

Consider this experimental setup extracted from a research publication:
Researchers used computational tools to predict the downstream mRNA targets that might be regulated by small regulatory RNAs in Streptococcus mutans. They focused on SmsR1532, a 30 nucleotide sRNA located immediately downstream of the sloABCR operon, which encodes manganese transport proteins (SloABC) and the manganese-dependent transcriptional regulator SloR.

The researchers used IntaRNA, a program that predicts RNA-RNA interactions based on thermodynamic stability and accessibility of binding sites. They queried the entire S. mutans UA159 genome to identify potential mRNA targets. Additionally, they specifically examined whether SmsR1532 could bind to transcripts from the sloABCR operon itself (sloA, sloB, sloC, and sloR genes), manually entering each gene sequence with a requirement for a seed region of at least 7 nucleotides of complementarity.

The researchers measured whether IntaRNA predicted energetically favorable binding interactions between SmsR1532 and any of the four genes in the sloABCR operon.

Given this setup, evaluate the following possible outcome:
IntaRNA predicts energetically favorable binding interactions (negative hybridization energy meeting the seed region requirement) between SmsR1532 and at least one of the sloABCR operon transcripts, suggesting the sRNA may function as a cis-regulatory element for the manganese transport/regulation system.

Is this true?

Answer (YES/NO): YES